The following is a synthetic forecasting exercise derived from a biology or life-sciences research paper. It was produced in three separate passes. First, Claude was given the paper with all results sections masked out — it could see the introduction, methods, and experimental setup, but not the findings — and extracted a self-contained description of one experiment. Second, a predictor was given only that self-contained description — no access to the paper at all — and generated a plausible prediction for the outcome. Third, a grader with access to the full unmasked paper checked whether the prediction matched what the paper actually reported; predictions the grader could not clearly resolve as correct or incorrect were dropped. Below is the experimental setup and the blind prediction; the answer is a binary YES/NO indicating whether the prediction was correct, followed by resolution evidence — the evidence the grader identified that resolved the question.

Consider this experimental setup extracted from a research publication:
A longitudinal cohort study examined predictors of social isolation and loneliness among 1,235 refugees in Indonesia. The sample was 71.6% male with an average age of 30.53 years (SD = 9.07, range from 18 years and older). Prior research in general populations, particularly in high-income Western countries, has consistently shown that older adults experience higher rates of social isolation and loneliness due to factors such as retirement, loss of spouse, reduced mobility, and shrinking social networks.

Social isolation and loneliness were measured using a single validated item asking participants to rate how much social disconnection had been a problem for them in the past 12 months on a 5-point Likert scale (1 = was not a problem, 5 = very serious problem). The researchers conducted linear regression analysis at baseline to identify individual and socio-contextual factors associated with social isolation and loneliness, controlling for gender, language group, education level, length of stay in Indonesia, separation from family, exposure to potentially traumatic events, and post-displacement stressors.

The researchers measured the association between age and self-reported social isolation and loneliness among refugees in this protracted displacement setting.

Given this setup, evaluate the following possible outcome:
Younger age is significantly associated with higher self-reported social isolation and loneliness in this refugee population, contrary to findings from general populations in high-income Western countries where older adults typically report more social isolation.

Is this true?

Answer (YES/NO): YES